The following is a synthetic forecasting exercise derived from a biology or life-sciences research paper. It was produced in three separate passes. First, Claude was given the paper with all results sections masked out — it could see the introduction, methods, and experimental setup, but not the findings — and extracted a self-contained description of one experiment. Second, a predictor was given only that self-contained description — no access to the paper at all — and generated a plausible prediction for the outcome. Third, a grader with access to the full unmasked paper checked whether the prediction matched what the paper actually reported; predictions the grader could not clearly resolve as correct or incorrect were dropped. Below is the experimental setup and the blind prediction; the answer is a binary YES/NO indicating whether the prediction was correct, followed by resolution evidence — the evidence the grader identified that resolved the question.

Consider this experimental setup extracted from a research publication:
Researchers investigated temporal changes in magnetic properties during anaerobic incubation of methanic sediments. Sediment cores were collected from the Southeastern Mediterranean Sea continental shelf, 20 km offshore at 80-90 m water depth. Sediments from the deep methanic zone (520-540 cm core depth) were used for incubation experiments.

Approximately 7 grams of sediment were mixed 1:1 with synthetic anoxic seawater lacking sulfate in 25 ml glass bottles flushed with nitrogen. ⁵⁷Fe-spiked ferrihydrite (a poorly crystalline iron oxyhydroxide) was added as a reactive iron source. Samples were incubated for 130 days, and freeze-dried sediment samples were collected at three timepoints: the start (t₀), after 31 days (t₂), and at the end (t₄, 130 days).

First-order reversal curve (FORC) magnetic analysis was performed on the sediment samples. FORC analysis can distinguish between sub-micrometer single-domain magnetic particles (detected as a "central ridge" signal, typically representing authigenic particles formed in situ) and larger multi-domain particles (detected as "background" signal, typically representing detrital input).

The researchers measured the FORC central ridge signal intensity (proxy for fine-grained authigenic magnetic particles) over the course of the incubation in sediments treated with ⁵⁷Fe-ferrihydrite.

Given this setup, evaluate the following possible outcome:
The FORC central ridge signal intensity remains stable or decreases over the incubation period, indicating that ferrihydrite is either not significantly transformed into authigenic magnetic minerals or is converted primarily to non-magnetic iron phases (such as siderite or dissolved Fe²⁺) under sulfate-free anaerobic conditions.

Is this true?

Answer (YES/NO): NO